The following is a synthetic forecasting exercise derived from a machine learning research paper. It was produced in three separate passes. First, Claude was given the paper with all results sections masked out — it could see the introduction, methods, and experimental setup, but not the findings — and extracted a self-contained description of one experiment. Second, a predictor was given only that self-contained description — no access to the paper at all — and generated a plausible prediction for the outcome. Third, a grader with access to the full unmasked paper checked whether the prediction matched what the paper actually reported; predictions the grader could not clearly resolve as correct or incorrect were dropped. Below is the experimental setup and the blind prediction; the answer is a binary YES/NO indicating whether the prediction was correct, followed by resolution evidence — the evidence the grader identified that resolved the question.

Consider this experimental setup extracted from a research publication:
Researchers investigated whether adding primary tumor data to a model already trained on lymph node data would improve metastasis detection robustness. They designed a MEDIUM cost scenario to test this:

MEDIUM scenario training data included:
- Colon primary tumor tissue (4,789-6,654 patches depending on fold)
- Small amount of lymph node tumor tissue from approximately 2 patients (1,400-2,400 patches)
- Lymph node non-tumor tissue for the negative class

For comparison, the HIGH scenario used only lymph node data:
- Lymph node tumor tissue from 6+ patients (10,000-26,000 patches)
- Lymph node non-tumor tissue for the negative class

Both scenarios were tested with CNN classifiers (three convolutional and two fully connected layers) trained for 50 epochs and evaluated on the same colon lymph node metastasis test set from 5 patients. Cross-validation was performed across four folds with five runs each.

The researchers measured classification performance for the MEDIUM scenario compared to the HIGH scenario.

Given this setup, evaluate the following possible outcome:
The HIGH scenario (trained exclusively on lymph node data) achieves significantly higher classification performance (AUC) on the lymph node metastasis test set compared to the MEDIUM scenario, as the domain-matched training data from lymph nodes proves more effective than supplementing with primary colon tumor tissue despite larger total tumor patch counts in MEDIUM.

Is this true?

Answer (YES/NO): NO